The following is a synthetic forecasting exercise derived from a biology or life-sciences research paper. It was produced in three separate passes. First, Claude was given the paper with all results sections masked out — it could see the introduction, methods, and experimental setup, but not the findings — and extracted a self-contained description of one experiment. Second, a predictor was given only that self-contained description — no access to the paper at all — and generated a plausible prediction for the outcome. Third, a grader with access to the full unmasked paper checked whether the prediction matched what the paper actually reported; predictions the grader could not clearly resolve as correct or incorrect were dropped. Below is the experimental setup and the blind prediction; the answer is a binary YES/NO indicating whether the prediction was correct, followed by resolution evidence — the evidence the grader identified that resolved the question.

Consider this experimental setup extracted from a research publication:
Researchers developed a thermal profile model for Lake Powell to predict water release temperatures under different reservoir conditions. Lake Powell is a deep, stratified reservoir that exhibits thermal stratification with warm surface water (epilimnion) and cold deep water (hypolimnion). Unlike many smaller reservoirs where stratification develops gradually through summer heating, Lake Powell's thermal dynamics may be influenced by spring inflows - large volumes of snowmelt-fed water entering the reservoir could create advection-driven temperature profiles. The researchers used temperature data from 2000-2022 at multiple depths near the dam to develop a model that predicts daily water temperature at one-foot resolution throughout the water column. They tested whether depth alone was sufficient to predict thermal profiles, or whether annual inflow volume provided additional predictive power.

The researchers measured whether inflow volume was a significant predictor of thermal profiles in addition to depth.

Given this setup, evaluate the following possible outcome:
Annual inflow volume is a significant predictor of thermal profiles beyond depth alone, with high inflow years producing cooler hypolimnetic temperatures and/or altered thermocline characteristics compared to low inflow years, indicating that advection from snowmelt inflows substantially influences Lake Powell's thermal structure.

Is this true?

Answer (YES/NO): YES